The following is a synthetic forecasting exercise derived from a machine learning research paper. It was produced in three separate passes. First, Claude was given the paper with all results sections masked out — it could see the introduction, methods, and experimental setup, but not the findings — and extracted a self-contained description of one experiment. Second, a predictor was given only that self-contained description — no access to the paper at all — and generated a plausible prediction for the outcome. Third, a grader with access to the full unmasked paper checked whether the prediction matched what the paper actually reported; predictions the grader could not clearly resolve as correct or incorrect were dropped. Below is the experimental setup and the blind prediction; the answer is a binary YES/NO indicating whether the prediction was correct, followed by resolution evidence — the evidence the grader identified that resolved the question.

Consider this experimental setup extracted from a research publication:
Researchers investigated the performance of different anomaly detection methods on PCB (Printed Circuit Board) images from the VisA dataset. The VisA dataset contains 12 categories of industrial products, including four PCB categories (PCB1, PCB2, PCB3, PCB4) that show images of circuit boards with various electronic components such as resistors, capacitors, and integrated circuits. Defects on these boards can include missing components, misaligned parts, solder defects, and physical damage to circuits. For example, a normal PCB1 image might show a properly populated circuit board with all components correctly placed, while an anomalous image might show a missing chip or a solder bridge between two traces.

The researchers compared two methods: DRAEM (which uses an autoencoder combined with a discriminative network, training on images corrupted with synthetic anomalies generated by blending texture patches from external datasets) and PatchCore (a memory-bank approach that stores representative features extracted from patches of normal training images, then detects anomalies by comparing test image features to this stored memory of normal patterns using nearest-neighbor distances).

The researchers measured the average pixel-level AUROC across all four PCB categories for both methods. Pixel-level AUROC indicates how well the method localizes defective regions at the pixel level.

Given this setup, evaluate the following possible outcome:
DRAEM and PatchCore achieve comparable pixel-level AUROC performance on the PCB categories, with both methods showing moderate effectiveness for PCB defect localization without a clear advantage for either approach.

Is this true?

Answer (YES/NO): NO